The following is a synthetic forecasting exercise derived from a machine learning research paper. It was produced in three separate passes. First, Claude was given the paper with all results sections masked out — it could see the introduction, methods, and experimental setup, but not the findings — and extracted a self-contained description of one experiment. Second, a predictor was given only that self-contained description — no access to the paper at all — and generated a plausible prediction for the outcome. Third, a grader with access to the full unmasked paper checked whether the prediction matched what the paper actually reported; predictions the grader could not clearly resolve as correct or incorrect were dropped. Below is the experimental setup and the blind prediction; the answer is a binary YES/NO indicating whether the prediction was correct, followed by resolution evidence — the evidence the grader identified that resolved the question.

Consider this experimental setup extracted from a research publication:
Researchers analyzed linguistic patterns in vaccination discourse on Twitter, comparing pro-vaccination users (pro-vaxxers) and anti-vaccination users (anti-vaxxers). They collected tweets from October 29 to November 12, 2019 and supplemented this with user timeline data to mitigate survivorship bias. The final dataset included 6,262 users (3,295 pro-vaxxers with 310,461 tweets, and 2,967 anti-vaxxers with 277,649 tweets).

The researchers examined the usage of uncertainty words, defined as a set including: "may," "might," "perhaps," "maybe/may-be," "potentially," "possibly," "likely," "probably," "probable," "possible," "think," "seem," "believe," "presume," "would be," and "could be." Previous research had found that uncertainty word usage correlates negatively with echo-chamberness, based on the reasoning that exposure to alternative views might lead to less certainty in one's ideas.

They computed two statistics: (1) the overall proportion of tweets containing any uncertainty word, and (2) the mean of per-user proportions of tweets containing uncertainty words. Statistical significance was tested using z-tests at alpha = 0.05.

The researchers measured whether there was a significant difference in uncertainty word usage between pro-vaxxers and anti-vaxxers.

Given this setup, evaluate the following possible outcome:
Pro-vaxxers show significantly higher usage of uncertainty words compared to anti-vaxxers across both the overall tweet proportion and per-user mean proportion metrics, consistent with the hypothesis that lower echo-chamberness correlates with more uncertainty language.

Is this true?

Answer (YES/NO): NO